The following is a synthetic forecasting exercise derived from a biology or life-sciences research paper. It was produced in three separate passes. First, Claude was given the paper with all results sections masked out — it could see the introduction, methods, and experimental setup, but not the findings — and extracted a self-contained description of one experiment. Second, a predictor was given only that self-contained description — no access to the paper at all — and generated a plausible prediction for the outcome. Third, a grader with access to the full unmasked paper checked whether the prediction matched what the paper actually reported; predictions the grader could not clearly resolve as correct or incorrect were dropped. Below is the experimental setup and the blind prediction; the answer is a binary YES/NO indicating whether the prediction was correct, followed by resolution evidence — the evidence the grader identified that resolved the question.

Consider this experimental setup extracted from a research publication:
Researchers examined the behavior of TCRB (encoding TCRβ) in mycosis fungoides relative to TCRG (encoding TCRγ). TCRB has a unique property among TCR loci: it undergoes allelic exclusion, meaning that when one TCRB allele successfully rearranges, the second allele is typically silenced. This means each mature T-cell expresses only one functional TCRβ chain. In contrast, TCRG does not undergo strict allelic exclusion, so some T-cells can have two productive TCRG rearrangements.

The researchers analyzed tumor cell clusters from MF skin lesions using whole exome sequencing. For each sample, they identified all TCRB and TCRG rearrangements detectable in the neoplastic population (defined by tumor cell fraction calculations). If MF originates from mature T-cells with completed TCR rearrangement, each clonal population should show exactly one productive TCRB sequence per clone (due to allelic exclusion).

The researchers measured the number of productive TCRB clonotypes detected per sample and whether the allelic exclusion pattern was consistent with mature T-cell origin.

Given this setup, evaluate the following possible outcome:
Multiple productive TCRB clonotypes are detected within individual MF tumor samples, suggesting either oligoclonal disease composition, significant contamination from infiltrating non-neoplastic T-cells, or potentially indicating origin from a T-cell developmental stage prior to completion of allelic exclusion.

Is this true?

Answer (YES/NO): YES